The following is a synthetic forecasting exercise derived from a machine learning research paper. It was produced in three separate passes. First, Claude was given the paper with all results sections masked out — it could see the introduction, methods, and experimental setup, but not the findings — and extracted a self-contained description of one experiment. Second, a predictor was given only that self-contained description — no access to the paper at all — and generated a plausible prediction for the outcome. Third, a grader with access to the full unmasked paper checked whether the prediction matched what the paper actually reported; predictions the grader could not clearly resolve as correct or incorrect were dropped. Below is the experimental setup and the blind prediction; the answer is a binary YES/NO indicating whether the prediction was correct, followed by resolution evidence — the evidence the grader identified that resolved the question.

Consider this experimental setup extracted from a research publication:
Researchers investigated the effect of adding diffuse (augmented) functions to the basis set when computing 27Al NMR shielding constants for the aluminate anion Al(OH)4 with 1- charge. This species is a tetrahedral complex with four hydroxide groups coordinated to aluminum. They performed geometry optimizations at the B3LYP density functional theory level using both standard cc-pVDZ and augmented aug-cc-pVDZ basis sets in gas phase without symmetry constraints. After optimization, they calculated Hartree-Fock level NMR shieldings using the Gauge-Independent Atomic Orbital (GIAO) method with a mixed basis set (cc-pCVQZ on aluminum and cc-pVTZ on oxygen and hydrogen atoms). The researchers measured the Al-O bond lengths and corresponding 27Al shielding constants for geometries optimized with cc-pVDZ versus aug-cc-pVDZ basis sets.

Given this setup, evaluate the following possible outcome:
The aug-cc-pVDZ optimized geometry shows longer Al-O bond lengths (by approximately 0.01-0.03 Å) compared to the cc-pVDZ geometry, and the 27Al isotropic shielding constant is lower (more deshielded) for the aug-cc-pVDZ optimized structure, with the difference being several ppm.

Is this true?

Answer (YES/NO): NO